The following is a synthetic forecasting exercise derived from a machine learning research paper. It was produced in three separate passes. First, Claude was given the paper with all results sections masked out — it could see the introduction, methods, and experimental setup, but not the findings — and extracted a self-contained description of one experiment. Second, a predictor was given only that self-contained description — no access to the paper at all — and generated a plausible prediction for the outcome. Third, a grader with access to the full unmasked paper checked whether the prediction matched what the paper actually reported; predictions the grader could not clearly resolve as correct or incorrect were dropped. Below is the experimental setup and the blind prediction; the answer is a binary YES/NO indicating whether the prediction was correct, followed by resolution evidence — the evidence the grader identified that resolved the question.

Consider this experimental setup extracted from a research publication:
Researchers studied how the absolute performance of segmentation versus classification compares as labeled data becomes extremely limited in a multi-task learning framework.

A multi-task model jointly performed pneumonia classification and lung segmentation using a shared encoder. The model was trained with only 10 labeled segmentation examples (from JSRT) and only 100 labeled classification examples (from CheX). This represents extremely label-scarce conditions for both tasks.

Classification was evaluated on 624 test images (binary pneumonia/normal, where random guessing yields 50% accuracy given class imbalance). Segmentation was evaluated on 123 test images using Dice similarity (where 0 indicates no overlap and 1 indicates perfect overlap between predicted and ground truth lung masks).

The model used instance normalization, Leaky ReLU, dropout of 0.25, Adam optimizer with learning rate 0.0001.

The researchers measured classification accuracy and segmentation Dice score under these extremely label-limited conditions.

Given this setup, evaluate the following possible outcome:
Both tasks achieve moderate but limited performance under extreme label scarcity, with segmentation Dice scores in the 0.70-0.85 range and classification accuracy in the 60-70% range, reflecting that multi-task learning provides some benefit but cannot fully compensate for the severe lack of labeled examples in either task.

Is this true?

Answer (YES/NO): NO